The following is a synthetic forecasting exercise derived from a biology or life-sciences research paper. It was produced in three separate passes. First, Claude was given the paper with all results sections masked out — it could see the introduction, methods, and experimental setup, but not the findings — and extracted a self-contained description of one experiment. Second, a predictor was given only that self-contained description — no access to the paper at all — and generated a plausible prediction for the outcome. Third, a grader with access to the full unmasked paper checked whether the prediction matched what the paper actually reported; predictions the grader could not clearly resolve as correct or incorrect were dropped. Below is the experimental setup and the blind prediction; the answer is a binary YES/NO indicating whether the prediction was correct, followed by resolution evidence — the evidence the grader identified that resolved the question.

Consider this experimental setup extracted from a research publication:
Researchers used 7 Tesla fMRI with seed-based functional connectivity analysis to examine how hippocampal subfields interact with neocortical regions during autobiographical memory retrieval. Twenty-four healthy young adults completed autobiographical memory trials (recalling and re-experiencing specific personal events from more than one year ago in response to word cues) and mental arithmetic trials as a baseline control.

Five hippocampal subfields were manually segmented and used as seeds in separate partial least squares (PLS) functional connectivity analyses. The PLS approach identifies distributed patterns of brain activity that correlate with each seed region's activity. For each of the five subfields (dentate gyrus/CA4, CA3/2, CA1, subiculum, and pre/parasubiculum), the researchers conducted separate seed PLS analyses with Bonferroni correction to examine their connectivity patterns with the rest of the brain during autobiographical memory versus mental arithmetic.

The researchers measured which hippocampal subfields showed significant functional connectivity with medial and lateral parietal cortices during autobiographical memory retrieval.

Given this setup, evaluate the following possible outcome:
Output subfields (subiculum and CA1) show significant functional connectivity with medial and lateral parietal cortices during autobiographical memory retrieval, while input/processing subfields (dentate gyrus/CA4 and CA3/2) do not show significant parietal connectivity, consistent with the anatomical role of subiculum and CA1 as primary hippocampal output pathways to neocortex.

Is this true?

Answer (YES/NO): NO